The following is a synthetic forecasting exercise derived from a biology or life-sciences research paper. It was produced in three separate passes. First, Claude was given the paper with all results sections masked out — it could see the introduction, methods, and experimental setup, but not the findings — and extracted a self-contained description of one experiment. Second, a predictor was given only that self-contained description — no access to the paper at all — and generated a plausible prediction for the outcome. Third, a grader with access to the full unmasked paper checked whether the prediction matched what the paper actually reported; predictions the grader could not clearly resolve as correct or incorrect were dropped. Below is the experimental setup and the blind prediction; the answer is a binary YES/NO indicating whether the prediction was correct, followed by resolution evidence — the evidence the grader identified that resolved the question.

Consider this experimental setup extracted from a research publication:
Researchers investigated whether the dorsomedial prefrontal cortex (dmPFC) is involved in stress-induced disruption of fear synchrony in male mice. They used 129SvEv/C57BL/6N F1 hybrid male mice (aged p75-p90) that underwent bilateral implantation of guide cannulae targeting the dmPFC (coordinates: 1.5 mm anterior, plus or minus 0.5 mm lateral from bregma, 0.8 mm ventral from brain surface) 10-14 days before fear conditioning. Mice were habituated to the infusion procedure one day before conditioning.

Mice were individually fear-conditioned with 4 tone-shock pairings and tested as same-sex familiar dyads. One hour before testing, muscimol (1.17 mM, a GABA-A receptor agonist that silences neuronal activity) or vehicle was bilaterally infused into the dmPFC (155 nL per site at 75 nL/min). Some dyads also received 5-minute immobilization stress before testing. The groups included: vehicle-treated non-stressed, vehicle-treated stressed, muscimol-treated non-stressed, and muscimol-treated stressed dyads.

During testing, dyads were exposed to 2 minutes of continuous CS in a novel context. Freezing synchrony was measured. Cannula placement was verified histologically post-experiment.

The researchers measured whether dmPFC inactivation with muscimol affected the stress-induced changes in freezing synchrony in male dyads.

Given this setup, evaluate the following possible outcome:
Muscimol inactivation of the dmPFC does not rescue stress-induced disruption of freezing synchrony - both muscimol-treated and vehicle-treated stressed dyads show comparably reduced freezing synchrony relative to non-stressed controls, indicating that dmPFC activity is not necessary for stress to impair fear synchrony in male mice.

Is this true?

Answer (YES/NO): NO